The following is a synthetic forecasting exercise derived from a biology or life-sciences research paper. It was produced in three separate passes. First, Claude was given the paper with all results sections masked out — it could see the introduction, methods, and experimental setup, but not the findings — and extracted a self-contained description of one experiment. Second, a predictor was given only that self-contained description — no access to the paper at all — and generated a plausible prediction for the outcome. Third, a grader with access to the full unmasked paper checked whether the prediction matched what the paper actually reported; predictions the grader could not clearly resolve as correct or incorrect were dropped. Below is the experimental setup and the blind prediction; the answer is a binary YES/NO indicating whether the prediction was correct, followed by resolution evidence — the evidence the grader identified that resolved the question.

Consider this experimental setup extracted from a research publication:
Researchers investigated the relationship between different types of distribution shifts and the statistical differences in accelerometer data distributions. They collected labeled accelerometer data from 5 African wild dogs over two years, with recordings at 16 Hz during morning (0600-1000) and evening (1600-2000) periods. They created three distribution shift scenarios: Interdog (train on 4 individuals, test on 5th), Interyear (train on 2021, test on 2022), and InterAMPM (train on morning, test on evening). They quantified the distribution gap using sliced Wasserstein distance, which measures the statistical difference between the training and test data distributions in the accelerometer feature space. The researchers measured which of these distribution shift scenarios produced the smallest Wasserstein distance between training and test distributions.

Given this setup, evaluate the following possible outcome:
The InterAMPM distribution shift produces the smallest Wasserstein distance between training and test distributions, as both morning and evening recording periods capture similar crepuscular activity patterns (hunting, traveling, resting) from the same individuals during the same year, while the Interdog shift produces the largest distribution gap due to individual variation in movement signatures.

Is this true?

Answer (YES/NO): NO